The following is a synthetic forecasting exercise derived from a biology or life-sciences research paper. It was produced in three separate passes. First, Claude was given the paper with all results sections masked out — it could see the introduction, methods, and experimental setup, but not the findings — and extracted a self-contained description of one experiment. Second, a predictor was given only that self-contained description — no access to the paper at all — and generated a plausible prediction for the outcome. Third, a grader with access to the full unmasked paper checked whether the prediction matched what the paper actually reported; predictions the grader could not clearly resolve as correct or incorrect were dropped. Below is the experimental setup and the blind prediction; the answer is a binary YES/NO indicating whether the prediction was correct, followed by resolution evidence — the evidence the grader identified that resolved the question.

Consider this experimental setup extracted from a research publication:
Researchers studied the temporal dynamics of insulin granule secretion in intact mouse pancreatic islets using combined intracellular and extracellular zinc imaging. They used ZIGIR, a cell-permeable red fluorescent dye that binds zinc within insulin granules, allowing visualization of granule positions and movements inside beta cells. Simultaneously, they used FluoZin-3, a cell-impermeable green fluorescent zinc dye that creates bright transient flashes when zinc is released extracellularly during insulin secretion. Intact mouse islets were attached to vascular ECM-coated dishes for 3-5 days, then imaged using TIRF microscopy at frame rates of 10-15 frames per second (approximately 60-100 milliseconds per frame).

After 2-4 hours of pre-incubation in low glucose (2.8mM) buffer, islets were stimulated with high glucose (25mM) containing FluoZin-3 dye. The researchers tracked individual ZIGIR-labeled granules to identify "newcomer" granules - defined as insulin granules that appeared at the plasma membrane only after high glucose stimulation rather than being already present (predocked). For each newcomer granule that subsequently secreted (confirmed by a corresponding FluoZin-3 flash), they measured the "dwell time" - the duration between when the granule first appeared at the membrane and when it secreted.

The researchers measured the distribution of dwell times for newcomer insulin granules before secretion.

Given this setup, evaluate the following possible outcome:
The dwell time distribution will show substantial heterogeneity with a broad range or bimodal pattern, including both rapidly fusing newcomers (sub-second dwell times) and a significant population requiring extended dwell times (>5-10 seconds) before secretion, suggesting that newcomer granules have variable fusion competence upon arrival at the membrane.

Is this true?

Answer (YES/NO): NO